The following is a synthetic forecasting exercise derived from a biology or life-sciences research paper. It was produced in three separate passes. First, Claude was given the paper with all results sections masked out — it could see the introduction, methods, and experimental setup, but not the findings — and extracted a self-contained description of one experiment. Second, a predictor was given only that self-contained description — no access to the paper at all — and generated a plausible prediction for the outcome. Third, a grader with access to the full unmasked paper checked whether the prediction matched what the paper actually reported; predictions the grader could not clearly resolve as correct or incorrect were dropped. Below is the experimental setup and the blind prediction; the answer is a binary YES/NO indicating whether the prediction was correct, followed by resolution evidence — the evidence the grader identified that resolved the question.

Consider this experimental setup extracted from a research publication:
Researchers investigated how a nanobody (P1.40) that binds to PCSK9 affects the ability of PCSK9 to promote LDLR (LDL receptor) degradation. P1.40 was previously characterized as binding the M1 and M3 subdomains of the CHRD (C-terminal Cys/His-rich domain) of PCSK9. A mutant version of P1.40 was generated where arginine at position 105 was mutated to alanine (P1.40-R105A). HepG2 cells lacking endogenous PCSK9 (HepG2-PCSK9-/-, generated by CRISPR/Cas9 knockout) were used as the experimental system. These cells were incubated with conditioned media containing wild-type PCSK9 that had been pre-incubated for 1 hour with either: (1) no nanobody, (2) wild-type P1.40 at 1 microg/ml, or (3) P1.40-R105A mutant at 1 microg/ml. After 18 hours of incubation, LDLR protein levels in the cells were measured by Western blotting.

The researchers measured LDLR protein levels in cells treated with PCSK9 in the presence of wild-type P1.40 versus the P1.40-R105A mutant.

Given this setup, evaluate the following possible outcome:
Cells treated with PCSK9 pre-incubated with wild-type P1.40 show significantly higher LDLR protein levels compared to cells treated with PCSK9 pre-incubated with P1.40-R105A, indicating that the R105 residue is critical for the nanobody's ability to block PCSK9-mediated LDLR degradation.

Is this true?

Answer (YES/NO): YES